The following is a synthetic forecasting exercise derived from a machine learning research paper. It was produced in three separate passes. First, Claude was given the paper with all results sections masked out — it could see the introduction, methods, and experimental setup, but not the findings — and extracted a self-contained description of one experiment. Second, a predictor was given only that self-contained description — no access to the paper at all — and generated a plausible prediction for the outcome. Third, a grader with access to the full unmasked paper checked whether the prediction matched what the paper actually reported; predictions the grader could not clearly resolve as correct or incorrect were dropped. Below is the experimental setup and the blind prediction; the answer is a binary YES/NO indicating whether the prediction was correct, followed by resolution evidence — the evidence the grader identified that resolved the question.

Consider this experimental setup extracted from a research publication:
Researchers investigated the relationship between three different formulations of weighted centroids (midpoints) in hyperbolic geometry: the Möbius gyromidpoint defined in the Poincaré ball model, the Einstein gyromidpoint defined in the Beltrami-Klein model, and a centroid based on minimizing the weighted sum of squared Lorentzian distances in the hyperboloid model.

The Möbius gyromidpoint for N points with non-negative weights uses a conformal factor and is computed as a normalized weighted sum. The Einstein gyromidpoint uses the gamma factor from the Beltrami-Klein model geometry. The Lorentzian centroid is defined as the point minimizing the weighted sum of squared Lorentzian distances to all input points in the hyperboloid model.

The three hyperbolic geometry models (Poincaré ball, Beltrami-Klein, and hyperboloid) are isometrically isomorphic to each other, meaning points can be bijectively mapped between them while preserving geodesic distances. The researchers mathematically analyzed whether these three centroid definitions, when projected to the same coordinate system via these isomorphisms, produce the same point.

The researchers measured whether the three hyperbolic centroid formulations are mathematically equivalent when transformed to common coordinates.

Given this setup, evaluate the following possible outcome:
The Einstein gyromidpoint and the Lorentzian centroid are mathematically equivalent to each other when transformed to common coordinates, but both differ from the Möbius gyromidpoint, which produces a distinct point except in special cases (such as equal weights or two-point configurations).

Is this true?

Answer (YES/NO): NO